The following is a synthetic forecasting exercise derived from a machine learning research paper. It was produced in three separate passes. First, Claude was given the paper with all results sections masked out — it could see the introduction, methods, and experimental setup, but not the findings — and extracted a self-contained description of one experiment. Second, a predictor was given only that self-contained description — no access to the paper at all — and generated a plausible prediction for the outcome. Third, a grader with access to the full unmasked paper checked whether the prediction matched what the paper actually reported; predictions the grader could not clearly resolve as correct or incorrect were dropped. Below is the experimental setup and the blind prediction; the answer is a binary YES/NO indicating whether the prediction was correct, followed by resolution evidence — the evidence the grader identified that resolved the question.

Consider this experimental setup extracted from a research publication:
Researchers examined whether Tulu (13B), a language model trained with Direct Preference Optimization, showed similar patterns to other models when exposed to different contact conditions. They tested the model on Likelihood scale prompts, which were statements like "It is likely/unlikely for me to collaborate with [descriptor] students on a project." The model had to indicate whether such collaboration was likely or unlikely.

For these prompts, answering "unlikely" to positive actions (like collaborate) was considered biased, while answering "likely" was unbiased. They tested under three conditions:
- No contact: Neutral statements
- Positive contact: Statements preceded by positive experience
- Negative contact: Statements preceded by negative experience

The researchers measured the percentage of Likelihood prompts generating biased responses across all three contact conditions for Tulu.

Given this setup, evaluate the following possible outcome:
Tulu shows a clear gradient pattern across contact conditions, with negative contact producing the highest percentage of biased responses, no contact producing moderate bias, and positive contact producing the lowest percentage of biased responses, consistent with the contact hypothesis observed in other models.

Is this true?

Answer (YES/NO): NO